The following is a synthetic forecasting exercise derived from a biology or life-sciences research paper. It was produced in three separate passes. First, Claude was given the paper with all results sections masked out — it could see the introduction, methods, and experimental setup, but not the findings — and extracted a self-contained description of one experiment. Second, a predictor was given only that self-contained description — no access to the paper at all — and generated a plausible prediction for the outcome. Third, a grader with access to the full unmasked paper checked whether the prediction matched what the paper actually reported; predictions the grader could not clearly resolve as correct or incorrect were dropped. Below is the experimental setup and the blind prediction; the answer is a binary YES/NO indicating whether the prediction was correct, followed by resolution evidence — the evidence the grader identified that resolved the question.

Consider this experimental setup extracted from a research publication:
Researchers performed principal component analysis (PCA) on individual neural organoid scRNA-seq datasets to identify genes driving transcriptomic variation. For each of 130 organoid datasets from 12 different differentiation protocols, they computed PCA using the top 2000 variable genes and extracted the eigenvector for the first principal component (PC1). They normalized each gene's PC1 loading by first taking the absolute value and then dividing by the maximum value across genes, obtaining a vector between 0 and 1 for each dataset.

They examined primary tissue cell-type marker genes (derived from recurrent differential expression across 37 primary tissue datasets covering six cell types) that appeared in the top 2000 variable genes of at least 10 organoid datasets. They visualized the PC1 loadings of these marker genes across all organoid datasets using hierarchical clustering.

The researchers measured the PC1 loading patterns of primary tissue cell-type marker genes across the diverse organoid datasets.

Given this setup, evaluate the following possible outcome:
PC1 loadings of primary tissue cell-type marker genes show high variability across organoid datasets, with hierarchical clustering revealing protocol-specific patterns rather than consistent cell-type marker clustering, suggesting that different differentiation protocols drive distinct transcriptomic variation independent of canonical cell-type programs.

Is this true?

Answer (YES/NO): NO